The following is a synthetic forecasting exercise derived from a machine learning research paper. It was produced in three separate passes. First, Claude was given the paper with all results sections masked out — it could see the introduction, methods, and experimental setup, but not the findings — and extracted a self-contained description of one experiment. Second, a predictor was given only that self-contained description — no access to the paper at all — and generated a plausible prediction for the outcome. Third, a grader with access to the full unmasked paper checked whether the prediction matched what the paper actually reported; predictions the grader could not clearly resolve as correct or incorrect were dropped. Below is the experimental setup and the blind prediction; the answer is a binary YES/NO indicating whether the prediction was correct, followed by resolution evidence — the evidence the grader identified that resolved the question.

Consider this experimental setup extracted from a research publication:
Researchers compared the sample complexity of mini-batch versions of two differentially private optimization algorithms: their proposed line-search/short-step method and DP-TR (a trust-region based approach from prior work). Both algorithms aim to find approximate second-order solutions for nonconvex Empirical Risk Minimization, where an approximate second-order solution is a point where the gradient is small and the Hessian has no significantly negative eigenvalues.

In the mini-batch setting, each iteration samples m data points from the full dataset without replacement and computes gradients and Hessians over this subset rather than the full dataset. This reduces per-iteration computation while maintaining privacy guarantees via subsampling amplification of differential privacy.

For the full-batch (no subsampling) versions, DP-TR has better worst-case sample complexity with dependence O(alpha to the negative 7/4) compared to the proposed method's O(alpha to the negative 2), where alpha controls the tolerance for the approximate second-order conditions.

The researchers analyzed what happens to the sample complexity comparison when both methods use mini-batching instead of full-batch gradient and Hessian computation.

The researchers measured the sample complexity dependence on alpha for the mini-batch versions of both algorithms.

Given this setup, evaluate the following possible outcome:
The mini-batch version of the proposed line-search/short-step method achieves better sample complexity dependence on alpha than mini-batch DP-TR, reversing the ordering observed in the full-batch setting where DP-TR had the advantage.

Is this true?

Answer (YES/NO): NO